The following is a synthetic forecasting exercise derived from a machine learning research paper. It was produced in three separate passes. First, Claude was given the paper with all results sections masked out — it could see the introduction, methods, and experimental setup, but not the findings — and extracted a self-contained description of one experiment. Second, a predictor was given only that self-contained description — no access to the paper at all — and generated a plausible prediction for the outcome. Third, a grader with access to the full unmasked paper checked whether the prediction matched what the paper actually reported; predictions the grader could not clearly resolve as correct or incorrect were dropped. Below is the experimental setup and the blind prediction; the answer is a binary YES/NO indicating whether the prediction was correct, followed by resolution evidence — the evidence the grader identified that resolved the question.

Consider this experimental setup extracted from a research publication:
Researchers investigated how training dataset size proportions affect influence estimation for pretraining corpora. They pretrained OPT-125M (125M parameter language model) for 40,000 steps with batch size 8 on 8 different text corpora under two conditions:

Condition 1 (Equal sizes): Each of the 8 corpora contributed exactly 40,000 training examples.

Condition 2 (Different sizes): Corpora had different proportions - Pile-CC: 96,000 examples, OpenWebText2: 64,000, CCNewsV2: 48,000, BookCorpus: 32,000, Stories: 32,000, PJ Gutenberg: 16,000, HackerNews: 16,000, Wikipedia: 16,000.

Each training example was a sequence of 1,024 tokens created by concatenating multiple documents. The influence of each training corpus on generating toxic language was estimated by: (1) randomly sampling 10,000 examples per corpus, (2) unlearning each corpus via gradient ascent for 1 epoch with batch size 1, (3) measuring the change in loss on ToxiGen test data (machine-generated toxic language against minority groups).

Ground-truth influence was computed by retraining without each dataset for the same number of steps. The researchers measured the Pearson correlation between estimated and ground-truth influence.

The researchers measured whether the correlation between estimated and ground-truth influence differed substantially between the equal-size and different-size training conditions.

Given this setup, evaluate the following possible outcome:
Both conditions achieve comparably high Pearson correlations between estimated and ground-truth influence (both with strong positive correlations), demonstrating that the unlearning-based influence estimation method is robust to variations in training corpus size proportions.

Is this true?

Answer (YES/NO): YES